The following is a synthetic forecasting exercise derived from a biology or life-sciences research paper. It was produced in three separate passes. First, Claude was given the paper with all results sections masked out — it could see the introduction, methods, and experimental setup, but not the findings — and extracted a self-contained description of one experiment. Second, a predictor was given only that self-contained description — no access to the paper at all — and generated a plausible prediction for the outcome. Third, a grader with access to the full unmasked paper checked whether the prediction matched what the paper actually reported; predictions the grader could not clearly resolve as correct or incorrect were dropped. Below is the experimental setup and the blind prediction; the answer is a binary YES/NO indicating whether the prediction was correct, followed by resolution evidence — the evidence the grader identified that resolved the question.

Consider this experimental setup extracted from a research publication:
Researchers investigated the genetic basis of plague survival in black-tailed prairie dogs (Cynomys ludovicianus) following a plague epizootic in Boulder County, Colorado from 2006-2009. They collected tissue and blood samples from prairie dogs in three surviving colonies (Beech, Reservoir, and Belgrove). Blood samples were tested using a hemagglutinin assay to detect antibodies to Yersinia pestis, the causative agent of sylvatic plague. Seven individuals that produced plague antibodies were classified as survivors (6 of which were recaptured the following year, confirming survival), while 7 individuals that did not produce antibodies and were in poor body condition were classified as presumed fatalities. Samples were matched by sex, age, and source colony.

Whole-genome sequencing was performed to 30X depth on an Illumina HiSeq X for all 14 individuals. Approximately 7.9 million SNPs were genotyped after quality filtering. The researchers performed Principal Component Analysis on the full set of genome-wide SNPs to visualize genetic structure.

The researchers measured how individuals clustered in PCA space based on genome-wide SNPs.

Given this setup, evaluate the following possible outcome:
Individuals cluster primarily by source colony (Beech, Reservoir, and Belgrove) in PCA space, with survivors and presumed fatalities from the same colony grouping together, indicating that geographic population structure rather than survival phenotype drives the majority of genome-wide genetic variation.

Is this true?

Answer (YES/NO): NO